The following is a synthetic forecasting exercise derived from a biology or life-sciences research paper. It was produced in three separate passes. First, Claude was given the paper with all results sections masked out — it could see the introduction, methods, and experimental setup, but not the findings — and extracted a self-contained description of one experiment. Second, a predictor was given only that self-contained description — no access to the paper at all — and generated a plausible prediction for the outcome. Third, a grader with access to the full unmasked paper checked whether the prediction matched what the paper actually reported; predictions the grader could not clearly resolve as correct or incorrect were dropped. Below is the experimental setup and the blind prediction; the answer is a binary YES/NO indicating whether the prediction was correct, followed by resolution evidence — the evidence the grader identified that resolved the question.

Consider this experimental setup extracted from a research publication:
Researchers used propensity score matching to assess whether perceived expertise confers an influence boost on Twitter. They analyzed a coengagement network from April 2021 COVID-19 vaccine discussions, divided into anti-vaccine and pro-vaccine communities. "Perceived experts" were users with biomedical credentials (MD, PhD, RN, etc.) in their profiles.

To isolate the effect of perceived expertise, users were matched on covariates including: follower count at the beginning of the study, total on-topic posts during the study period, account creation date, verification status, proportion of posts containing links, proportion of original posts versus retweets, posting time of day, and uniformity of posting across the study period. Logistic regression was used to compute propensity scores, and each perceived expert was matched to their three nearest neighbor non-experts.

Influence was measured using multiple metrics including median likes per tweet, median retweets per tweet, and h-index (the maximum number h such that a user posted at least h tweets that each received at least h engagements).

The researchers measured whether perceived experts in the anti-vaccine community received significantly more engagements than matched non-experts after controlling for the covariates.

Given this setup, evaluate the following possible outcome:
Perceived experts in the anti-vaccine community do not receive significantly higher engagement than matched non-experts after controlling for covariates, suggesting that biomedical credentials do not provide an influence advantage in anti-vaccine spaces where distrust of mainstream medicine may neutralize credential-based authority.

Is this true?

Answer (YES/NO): NO